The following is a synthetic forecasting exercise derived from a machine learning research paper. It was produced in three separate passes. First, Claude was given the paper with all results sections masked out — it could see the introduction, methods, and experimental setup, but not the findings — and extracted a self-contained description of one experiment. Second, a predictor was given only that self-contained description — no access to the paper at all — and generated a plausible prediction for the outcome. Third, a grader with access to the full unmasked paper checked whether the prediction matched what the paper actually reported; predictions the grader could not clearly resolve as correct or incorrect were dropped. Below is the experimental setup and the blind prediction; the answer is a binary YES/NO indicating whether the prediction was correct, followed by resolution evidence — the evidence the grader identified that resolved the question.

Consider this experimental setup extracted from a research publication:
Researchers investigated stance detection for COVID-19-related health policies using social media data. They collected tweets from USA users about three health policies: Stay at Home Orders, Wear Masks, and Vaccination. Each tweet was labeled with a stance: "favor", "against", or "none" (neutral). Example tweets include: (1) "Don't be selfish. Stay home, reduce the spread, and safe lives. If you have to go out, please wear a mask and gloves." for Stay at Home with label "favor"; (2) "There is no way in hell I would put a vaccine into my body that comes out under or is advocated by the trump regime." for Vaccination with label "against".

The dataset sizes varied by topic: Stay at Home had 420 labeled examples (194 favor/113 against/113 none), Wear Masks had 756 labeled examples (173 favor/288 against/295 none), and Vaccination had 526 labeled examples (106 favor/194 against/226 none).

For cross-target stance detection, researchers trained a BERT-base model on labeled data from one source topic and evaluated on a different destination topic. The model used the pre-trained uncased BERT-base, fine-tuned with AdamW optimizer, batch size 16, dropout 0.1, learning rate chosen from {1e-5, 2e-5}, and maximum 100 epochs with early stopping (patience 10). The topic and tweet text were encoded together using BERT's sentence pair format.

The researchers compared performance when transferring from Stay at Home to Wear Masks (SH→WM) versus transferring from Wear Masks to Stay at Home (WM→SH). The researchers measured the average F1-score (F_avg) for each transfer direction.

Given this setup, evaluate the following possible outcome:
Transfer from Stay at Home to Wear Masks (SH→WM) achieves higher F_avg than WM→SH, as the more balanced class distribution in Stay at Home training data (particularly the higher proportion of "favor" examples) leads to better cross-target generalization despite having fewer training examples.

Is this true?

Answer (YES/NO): YES